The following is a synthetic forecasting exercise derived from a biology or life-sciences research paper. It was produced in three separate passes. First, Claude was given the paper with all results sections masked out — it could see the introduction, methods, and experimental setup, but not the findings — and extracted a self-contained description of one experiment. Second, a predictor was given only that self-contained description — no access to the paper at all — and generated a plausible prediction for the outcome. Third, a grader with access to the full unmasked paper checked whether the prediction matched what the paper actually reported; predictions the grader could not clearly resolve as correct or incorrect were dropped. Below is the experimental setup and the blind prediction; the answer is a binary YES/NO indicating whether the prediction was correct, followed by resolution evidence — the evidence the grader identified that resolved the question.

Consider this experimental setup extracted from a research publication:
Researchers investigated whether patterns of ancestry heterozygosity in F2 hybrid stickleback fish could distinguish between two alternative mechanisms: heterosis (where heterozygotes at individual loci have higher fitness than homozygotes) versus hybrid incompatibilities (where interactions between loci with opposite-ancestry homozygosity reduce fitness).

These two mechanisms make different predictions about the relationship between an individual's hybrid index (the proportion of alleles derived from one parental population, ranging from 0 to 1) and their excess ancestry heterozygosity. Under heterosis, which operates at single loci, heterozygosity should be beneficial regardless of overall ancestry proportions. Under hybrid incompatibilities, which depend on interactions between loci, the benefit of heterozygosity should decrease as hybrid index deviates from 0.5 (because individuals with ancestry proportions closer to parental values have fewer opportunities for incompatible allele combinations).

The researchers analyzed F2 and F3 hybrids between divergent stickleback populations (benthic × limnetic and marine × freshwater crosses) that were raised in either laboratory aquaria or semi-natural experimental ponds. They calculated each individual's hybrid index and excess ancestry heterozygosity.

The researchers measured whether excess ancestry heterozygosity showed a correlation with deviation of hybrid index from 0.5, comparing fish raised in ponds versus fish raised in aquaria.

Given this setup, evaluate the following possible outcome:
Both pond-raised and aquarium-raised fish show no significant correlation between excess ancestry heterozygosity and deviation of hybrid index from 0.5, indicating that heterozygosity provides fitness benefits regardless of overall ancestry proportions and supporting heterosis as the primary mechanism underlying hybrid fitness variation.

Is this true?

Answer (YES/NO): NO